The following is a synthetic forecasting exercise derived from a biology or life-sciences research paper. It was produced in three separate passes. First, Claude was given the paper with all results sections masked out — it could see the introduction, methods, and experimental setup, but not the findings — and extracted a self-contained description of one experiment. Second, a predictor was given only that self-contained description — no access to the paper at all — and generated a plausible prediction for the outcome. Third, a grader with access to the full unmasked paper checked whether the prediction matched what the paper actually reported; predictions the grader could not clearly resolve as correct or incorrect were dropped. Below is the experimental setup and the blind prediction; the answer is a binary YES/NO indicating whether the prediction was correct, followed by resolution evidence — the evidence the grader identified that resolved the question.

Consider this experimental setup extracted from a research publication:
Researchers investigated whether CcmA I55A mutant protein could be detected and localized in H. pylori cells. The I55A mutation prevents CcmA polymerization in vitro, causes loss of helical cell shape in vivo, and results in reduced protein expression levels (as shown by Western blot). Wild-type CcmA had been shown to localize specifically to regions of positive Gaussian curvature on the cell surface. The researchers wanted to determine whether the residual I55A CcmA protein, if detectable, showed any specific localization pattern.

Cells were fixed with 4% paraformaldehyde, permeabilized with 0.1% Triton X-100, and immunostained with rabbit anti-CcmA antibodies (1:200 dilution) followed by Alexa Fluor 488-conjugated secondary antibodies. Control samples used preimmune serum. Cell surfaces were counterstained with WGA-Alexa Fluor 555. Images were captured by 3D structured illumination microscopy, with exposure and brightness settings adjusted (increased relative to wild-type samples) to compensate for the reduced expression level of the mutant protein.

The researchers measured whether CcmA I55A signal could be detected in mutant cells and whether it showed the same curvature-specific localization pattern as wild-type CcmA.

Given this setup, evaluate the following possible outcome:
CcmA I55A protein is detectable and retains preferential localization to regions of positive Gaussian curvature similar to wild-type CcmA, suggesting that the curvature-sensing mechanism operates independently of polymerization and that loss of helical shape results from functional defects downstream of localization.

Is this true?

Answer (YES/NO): NO